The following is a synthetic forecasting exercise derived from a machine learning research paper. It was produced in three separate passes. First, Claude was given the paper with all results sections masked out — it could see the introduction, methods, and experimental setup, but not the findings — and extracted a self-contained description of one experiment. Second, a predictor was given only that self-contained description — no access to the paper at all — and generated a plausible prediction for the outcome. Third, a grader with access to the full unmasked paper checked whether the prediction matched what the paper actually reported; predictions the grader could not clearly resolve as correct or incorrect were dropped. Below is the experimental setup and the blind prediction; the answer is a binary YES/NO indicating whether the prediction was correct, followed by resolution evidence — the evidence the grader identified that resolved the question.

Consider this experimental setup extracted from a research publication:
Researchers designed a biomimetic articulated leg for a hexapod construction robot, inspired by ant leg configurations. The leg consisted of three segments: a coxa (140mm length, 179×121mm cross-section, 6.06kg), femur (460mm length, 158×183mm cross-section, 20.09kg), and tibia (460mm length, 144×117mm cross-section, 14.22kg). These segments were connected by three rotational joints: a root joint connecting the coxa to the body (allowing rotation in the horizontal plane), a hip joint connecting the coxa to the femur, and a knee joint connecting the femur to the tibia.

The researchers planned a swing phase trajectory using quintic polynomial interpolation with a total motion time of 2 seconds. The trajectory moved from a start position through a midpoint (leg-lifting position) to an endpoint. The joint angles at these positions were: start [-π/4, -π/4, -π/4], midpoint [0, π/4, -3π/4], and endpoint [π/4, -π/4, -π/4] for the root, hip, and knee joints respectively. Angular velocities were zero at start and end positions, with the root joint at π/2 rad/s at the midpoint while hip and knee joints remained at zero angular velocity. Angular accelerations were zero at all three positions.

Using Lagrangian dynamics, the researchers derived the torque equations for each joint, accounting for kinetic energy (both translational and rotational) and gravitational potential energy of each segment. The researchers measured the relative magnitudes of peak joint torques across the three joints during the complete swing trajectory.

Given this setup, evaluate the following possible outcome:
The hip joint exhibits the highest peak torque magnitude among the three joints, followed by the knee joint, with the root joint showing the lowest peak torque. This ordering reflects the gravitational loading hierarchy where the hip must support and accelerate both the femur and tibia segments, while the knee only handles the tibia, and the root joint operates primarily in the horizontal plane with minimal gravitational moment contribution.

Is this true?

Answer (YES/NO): NO